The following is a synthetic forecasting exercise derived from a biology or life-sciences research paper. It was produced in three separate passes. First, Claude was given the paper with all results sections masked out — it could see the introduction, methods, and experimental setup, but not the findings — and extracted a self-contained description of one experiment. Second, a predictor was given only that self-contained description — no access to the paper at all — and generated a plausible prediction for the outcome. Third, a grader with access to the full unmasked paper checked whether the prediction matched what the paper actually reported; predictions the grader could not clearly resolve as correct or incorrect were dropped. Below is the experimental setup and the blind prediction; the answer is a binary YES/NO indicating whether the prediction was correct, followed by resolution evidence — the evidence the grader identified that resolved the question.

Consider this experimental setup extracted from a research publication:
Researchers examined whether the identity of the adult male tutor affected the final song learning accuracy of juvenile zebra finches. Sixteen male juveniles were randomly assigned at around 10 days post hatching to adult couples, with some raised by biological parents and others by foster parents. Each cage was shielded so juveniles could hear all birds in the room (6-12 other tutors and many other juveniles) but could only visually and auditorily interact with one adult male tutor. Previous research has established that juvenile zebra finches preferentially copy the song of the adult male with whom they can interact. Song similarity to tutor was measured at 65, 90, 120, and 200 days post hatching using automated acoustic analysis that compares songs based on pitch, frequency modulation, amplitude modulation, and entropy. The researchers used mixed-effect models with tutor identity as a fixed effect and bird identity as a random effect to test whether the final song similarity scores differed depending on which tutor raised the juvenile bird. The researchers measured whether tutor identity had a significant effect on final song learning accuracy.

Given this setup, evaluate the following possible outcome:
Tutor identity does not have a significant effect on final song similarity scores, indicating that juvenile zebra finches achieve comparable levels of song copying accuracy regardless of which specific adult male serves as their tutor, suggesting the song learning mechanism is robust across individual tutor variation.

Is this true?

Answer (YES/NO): NO